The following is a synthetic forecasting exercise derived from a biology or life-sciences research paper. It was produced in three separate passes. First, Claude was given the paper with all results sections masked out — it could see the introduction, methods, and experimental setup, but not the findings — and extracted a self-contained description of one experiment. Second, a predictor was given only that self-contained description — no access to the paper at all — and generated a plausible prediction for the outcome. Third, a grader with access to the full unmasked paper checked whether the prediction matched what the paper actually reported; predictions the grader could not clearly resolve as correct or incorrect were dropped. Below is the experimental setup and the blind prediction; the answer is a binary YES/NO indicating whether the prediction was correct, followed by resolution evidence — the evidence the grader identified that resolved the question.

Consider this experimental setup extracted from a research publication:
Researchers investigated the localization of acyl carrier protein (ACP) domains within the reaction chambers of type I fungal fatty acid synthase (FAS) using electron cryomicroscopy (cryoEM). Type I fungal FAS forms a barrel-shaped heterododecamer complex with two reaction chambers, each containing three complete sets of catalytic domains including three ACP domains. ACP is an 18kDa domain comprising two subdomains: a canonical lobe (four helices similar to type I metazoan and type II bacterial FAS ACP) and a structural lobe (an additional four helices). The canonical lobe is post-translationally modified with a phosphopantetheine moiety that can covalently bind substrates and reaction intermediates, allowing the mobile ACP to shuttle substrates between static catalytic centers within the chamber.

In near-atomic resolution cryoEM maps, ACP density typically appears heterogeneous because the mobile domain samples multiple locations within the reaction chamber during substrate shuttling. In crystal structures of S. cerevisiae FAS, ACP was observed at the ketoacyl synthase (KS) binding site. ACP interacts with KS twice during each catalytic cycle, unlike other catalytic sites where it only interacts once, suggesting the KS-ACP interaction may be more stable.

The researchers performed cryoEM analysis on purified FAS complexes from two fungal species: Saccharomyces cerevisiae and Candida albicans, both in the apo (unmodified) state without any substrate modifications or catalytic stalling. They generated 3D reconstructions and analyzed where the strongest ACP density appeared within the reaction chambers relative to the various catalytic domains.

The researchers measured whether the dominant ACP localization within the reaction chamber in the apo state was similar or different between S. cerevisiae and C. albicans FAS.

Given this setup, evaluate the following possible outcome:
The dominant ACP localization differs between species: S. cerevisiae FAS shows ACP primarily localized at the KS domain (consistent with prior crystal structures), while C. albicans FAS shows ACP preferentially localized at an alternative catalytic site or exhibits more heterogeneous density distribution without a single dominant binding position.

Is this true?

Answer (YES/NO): YES